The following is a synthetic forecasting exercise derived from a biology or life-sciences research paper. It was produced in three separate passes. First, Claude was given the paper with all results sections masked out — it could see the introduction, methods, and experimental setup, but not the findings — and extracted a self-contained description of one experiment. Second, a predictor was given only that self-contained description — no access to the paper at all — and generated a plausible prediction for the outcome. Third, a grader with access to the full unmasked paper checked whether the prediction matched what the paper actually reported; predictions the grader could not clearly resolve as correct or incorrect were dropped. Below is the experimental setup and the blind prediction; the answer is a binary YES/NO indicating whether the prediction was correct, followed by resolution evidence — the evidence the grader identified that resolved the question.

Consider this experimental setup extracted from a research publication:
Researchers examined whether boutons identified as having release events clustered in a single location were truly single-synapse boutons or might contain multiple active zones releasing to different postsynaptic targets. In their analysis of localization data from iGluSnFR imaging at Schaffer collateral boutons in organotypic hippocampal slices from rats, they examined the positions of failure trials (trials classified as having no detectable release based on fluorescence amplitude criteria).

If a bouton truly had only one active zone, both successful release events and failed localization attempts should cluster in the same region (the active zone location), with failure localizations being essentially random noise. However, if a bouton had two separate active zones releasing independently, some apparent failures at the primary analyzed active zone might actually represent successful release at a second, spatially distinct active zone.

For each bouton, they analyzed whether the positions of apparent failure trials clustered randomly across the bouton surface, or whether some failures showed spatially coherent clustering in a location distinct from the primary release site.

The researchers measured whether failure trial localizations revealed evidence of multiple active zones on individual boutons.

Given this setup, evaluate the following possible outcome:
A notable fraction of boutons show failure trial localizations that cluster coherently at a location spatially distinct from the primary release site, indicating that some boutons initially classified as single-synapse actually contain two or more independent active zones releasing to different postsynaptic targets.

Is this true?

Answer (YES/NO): NO